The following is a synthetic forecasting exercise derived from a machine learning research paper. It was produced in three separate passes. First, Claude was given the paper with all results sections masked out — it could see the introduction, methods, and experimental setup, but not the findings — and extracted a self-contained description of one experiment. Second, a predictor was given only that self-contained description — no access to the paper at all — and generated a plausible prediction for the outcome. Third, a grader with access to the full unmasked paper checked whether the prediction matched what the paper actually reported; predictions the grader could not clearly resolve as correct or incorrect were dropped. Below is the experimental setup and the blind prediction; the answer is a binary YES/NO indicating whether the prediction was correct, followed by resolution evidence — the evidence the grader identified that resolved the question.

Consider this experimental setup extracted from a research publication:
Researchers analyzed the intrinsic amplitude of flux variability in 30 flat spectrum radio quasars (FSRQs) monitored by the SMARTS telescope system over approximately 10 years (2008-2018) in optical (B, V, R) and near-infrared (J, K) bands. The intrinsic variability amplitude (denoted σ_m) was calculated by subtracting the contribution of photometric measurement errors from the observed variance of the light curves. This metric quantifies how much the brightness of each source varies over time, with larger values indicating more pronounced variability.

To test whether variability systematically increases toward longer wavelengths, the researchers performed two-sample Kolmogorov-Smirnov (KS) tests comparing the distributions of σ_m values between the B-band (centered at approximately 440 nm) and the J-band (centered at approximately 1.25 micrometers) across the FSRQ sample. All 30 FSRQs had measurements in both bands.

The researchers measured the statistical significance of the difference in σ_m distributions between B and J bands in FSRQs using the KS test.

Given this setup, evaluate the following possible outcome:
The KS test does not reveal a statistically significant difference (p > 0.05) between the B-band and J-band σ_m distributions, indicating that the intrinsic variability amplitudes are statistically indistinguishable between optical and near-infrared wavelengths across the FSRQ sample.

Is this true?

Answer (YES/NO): NO